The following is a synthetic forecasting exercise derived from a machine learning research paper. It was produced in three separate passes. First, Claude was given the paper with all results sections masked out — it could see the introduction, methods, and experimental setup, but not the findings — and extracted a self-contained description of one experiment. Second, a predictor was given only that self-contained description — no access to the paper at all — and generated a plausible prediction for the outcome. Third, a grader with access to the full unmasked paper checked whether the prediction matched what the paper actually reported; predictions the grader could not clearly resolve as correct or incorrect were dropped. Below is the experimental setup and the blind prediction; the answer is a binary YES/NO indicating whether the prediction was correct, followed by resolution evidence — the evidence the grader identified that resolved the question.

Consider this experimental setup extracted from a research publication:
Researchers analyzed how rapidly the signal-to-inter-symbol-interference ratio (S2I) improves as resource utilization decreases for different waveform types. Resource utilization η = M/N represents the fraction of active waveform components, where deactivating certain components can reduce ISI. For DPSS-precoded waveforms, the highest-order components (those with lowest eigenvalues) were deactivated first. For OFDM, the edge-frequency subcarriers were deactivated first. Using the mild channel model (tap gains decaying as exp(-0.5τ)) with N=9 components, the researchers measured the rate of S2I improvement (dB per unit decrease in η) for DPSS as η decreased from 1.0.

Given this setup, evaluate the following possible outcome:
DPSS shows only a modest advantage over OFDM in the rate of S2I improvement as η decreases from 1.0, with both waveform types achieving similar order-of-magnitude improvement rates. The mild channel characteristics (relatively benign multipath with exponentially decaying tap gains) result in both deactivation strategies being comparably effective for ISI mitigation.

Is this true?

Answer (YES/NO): NO